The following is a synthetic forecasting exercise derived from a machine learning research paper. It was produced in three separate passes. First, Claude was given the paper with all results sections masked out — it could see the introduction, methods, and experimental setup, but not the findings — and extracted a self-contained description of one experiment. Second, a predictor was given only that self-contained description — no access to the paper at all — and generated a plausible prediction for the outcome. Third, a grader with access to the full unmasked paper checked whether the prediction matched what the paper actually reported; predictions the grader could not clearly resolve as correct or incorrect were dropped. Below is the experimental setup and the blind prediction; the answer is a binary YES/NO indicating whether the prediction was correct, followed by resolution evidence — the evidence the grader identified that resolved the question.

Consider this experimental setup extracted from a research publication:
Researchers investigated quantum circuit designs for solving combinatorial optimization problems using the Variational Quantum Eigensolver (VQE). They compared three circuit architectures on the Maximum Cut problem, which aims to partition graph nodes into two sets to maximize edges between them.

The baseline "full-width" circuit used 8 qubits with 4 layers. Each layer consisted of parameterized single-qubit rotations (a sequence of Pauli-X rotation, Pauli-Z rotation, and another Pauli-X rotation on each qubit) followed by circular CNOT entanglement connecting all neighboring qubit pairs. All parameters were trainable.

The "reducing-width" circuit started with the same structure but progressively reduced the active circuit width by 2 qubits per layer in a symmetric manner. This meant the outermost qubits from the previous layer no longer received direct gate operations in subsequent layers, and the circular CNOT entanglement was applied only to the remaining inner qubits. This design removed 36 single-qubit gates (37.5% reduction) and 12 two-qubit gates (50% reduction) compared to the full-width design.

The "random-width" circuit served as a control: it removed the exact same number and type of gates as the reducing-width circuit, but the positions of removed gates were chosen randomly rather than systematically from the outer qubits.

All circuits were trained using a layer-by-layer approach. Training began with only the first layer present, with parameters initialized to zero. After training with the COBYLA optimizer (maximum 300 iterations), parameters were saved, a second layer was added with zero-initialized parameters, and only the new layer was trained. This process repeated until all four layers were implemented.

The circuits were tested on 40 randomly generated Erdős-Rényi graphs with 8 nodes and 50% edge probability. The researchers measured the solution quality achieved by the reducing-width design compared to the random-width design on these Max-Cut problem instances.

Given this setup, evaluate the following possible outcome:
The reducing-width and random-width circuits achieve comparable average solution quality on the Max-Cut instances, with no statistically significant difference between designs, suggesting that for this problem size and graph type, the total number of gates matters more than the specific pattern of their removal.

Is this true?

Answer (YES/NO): YES